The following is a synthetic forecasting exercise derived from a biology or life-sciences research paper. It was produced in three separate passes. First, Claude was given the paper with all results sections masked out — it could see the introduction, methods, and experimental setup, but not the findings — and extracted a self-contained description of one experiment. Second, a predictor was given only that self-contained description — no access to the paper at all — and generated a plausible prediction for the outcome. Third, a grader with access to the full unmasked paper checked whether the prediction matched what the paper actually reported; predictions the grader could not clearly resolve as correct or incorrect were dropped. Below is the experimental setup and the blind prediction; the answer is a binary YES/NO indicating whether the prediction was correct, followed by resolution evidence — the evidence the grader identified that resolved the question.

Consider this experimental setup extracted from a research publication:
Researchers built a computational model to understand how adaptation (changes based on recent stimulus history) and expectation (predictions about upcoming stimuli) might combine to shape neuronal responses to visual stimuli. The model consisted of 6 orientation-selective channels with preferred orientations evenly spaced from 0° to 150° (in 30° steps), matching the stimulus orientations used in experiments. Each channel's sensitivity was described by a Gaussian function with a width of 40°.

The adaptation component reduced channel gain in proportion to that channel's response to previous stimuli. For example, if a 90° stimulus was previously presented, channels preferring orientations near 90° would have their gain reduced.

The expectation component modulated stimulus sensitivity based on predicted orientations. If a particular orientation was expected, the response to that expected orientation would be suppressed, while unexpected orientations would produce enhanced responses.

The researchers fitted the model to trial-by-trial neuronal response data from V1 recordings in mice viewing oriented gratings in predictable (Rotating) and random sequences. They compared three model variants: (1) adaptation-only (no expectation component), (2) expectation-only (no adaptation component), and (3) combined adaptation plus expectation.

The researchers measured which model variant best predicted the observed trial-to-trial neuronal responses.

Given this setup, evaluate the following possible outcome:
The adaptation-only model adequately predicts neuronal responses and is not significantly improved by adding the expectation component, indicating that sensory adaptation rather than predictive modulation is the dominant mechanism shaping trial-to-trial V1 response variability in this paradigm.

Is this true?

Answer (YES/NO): NO